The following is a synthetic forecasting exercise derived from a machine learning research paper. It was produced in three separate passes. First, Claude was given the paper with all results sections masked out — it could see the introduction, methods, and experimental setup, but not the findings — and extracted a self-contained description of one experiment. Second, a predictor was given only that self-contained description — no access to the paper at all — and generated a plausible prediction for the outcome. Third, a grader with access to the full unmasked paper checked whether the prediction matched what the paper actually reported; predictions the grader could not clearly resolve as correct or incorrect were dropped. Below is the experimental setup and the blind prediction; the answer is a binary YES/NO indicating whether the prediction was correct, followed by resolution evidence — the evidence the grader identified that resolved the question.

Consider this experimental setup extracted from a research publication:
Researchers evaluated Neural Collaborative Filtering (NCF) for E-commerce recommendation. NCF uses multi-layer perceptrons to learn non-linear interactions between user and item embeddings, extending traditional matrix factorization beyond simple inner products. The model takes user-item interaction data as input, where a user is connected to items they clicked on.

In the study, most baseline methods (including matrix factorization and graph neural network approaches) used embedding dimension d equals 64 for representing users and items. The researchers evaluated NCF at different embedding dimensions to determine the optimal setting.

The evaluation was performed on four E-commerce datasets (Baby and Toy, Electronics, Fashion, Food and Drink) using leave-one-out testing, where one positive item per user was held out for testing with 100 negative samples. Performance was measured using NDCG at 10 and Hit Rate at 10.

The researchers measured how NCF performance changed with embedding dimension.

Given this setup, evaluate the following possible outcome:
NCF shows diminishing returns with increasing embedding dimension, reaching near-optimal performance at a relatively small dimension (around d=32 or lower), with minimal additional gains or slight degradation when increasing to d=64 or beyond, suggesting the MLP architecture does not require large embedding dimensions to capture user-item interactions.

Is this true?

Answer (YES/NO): NO